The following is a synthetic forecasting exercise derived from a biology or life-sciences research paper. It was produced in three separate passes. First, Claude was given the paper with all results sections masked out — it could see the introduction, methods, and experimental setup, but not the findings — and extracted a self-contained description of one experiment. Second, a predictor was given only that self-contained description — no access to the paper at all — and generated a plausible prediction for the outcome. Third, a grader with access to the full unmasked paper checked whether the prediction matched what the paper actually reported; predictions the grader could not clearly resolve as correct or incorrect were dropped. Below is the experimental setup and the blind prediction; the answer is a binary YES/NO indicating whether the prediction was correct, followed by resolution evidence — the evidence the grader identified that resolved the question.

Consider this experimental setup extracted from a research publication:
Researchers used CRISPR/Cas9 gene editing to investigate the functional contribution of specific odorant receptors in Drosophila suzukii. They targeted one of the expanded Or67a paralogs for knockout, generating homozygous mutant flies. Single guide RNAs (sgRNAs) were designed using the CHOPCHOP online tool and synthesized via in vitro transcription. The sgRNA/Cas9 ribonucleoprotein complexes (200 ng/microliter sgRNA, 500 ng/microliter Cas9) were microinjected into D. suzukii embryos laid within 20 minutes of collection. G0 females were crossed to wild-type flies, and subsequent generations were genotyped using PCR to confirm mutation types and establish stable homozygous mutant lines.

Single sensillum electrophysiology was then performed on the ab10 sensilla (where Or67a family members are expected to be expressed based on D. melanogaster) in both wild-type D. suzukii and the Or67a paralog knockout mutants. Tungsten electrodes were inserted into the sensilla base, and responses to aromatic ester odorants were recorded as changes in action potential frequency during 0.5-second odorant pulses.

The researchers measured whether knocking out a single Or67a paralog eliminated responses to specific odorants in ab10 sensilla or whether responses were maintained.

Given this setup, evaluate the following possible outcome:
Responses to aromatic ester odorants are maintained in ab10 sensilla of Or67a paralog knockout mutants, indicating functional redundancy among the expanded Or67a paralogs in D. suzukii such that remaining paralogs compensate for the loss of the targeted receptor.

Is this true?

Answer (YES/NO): NO